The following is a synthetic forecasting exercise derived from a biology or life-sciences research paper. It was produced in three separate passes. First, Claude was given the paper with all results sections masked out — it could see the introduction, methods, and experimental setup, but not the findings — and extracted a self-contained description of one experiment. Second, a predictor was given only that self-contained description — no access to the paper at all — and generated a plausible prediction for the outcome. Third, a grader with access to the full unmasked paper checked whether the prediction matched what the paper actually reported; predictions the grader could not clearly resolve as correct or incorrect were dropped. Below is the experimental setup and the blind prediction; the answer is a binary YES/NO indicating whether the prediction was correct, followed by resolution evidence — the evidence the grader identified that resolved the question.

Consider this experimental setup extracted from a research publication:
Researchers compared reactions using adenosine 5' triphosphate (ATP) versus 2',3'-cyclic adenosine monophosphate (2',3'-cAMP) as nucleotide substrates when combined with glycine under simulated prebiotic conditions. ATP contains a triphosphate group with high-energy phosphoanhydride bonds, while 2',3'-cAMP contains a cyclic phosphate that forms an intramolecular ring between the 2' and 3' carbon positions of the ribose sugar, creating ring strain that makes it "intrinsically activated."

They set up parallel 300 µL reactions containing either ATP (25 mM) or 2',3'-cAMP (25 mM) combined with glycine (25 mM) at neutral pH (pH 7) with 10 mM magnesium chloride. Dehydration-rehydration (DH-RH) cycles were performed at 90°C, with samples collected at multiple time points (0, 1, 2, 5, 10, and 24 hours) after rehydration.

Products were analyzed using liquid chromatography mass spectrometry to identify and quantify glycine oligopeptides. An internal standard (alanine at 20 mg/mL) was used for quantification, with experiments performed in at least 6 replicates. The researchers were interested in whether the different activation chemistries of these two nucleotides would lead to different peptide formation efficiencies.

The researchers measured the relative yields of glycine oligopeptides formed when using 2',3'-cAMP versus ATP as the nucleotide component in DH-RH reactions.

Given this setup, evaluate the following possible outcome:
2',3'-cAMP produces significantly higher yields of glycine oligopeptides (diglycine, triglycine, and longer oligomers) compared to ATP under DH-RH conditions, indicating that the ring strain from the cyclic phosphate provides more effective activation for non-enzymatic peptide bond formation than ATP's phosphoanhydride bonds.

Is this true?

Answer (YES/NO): NO